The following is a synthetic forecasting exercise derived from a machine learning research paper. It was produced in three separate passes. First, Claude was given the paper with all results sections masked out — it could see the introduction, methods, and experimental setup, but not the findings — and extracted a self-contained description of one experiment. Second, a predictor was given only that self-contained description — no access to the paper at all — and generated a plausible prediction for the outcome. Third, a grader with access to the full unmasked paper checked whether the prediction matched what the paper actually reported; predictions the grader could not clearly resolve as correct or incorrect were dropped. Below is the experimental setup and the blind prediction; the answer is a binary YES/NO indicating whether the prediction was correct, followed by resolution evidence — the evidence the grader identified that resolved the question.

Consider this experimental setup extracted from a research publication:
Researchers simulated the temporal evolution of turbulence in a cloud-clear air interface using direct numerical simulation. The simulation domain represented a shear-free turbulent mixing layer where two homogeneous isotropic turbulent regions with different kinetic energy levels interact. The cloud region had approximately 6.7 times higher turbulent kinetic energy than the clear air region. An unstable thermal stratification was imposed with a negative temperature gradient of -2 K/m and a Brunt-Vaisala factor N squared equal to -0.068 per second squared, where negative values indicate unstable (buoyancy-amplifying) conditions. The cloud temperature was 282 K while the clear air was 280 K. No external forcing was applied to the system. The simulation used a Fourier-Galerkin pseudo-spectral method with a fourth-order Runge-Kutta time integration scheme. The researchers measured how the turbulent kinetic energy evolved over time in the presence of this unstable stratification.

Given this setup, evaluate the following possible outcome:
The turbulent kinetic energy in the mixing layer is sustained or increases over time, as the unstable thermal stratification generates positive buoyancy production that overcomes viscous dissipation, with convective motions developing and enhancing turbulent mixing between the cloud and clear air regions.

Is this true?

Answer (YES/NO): NO